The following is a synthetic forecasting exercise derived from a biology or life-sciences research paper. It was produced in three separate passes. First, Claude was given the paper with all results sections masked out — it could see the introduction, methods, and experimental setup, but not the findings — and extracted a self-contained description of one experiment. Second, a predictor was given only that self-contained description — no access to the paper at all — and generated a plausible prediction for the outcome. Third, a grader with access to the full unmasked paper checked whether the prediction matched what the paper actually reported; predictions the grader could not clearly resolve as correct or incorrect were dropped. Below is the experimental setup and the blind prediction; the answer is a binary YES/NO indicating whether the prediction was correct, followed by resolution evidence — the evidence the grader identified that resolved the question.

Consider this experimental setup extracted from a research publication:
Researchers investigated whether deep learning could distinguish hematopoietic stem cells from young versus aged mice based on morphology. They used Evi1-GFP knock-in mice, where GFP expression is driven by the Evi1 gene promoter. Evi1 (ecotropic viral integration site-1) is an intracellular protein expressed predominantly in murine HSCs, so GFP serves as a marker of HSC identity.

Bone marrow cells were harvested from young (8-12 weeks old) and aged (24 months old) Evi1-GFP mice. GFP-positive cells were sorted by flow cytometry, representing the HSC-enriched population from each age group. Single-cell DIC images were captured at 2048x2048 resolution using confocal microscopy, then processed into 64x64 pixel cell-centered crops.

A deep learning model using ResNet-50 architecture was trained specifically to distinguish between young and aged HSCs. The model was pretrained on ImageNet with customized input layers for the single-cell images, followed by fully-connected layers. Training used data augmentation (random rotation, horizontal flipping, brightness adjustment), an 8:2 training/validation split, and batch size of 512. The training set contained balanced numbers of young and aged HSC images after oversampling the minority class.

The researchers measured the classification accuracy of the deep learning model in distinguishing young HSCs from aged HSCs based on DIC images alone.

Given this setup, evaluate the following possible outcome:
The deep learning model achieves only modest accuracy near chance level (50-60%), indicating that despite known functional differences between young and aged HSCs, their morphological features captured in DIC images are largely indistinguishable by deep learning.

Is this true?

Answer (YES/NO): NO